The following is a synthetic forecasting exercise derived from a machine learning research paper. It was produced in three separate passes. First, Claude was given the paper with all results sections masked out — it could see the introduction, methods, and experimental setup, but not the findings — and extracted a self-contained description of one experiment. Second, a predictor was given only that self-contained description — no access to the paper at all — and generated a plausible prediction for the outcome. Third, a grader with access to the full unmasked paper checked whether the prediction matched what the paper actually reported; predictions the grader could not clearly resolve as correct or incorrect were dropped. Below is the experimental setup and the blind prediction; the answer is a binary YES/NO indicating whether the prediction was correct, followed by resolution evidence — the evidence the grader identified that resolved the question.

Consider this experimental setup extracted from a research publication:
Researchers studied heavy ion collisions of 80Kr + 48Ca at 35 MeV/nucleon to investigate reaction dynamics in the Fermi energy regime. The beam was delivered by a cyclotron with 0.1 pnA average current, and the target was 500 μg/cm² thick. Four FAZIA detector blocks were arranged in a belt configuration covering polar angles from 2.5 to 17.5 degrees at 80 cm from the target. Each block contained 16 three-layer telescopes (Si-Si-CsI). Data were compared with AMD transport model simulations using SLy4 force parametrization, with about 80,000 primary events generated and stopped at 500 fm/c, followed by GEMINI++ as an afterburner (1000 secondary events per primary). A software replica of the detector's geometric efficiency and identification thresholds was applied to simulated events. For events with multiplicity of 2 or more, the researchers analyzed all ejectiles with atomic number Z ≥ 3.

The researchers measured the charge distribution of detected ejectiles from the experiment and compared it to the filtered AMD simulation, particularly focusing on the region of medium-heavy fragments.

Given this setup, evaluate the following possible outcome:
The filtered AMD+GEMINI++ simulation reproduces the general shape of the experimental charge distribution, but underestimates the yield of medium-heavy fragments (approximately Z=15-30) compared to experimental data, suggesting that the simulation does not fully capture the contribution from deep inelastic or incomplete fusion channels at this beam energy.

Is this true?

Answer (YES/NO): NO